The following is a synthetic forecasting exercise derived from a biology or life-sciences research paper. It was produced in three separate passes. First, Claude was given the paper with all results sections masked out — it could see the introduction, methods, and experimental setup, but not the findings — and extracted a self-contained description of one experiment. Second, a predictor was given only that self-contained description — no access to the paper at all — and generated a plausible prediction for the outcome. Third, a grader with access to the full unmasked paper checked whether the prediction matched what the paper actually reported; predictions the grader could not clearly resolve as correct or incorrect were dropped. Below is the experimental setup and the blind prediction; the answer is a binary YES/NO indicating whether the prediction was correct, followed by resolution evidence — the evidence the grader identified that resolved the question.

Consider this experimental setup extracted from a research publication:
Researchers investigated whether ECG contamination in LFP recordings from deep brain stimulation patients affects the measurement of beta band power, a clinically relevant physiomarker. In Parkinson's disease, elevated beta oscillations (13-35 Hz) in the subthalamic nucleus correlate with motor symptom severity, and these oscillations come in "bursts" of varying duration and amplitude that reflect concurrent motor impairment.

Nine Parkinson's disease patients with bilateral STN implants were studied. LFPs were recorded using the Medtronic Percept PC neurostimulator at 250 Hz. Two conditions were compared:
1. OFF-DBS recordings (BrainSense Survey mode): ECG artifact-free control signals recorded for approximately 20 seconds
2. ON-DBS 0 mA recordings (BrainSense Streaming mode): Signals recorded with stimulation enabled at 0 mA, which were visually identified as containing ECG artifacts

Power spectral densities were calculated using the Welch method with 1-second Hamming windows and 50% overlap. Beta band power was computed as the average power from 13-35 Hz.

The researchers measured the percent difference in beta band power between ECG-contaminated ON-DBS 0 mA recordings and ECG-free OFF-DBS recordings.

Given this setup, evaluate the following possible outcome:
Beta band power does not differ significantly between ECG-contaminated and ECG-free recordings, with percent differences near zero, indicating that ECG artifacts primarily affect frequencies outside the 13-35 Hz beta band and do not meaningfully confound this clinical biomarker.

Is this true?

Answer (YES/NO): NO